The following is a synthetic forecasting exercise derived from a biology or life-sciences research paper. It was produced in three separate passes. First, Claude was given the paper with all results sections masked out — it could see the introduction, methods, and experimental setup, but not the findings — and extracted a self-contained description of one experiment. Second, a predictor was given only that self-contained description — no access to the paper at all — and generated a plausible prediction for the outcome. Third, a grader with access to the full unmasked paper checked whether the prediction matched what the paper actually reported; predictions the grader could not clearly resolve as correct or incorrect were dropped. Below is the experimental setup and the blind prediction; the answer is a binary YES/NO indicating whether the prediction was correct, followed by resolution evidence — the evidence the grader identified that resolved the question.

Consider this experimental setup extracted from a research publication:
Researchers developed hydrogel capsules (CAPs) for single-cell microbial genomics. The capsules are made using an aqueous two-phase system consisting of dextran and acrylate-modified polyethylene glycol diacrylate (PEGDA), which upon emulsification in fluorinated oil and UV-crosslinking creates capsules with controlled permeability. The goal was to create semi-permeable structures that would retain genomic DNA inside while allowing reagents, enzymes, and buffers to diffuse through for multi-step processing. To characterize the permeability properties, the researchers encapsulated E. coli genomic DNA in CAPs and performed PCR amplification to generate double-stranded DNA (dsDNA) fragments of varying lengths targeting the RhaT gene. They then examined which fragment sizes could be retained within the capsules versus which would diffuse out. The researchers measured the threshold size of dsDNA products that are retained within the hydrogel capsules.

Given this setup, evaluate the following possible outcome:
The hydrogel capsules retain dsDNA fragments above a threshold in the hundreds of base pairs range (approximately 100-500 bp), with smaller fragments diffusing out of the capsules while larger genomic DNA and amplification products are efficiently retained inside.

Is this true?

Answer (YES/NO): YES